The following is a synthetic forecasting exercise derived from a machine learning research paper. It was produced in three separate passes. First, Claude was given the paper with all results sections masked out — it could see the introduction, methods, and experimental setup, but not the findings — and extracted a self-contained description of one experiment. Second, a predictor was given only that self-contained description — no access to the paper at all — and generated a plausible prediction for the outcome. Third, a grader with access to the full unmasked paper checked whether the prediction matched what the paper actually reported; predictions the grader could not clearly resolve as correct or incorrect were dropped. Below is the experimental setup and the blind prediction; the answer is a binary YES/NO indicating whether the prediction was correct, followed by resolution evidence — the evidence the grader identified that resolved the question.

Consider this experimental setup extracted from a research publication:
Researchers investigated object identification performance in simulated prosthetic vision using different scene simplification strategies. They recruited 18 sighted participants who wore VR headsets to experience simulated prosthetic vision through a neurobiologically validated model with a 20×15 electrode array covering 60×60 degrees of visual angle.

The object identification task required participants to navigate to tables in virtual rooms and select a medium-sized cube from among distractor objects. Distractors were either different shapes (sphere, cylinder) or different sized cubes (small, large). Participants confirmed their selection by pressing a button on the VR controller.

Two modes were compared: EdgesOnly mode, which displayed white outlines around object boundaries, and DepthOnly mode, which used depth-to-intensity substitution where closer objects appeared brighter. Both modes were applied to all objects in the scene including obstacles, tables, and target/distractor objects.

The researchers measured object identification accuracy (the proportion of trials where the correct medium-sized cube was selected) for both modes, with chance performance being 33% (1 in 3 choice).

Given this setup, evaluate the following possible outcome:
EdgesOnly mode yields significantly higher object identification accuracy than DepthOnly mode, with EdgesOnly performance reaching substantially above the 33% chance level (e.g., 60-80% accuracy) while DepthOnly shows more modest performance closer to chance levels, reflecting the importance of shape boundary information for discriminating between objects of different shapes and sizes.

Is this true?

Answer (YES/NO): NO